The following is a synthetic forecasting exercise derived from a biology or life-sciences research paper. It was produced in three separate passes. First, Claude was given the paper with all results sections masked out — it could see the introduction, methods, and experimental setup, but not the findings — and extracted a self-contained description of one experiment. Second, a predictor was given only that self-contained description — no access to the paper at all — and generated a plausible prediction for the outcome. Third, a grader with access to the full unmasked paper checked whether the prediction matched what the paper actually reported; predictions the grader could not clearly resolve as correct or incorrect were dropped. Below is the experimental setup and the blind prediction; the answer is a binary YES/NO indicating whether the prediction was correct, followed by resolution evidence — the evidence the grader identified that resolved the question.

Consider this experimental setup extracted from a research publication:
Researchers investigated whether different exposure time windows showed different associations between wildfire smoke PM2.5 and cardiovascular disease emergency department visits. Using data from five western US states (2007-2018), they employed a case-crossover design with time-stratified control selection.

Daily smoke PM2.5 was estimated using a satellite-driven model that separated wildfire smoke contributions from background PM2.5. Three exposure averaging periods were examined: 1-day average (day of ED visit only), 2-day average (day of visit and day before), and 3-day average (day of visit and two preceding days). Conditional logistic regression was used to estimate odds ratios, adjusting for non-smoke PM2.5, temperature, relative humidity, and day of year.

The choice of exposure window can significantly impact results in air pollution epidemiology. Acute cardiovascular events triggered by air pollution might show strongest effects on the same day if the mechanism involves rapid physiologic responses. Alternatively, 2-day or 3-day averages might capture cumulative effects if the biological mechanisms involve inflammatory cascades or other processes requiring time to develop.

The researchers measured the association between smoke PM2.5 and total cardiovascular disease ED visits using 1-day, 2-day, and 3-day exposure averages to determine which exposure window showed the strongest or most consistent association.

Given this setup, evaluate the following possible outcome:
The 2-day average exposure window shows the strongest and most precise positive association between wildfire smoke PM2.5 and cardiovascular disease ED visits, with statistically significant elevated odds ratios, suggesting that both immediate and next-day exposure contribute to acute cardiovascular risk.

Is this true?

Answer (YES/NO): NO